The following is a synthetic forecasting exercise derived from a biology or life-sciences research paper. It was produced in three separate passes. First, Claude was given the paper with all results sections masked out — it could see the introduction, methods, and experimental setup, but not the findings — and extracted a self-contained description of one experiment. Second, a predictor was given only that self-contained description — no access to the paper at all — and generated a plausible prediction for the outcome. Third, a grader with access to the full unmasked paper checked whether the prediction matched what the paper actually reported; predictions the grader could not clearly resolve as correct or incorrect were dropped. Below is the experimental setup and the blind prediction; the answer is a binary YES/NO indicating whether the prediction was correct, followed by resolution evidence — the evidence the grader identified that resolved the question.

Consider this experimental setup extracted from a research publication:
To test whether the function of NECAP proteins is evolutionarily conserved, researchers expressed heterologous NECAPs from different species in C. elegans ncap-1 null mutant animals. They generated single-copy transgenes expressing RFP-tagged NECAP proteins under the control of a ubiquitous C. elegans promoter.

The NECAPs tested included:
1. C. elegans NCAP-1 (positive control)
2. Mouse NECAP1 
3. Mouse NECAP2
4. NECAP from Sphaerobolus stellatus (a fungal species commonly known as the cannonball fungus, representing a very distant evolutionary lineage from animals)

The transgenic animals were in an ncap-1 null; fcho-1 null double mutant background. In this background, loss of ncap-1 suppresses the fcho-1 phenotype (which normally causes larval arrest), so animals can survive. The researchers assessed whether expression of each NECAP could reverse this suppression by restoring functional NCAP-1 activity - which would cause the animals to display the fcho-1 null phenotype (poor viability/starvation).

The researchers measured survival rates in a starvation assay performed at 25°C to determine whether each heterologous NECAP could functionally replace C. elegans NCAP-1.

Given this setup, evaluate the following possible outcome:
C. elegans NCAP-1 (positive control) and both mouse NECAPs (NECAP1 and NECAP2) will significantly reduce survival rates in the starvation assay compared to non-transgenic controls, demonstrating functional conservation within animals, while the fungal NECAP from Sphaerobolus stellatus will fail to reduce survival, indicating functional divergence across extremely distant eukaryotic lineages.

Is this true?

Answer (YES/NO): NO